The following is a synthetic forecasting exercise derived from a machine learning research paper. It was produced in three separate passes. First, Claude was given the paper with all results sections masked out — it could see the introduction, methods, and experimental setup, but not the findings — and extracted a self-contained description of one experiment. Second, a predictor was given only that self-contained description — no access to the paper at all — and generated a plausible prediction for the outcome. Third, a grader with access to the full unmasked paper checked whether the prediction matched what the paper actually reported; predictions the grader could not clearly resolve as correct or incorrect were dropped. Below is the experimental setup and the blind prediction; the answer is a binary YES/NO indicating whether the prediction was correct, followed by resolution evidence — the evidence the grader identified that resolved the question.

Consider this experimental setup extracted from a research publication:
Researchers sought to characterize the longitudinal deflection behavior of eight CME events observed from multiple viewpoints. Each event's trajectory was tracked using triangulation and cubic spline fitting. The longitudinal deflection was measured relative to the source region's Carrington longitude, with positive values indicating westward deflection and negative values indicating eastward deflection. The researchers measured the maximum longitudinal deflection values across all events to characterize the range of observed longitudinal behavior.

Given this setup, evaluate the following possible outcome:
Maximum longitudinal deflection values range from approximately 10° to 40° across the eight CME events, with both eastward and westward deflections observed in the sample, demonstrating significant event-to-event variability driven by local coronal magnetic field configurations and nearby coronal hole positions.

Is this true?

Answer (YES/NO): NO